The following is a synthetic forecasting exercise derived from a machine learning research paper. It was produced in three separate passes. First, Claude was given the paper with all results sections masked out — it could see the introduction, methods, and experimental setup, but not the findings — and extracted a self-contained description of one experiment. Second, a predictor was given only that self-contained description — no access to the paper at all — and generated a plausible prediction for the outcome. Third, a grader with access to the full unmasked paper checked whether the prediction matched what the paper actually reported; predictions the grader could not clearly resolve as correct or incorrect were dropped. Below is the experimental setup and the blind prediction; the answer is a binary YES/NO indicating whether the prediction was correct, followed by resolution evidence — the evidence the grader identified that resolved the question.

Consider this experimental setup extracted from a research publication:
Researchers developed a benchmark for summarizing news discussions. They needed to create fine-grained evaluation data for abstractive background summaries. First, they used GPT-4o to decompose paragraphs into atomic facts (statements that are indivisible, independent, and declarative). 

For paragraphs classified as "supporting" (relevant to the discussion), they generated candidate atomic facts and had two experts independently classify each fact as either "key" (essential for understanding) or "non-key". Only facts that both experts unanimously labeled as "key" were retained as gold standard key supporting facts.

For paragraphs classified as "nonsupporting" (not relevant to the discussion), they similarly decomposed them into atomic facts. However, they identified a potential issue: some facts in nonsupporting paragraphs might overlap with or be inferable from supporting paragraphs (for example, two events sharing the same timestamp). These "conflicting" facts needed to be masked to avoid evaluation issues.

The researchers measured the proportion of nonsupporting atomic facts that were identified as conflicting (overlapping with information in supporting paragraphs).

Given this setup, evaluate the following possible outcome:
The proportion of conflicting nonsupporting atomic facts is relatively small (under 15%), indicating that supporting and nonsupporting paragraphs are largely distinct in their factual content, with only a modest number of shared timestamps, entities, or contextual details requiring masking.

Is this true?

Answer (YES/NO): YES